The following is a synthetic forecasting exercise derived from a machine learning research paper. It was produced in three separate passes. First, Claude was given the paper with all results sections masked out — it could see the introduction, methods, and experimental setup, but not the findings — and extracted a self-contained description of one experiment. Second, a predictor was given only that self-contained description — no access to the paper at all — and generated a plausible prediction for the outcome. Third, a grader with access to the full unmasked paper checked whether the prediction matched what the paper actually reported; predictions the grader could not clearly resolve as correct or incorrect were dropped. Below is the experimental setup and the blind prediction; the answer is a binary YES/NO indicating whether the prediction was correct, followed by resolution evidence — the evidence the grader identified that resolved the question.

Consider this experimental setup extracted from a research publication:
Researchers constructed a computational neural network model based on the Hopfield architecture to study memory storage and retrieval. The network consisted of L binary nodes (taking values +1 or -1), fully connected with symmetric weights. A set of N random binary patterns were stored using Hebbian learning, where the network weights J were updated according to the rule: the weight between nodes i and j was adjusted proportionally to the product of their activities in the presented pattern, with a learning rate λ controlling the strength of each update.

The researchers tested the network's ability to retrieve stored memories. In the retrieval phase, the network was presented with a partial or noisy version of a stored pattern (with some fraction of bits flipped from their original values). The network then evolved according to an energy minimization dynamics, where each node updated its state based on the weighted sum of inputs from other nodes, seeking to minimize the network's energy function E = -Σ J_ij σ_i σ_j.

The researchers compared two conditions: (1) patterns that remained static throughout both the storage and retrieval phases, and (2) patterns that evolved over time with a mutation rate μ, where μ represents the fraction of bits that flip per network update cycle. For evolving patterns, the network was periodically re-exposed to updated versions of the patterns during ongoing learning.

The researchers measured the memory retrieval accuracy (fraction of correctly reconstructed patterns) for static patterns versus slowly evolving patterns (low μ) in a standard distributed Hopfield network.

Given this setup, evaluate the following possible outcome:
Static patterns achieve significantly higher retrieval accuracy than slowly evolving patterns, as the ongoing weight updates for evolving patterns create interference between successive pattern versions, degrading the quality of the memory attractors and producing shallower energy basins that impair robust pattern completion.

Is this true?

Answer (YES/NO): NO